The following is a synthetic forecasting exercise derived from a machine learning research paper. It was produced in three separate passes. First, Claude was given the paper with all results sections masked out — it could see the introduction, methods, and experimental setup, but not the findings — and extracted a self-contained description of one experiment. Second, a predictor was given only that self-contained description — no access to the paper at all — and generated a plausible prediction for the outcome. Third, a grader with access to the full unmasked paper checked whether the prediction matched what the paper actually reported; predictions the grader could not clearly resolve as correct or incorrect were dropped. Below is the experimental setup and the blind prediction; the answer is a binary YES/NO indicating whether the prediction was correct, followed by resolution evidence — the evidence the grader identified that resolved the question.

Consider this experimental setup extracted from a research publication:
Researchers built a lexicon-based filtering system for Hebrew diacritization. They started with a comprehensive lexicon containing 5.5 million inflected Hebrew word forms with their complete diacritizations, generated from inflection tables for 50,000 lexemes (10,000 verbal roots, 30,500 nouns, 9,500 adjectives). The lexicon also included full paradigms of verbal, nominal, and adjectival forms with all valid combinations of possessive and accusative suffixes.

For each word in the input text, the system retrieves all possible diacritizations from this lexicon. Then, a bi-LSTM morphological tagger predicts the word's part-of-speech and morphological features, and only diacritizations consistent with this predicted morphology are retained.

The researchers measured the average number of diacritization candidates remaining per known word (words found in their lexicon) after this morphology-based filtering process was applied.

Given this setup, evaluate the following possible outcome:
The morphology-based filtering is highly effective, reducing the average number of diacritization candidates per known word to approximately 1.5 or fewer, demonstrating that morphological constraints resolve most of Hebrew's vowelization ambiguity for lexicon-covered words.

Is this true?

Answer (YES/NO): YES